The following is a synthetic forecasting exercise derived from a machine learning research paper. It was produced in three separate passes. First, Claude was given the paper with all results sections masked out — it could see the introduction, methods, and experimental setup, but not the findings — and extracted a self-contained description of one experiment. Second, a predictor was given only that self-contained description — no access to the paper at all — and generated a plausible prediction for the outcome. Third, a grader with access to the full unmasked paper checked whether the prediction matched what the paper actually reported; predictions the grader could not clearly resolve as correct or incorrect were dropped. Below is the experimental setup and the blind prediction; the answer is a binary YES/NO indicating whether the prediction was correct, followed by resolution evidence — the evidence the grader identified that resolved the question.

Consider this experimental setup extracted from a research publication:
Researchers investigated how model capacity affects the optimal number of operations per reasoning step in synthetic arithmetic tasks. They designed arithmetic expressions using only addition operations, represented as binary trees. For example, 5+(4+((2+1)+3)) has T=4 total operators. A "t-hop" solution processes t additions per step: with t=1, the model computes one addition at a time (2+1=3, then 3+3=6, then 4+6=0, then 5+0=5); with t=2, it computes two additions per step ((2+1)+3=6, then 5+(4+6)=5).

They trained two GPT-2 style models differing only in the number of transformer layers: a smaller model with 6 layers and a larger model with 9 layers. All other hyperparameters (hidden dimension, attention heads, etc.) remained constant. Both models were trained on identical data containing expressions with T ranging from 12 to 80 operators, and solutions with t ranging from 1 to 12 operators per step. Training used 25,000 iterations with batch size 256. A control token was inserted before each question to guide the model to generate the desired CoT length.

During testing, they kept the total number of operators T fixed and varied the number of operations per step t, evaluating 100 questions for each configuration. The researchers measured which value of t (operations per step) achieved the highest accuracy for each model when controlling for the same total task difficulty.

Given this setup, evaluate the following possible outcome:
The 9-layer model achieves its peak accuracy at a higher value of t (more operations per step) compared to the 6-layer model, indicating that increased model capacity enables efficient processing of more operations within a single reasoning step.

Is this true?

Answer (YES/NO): YES